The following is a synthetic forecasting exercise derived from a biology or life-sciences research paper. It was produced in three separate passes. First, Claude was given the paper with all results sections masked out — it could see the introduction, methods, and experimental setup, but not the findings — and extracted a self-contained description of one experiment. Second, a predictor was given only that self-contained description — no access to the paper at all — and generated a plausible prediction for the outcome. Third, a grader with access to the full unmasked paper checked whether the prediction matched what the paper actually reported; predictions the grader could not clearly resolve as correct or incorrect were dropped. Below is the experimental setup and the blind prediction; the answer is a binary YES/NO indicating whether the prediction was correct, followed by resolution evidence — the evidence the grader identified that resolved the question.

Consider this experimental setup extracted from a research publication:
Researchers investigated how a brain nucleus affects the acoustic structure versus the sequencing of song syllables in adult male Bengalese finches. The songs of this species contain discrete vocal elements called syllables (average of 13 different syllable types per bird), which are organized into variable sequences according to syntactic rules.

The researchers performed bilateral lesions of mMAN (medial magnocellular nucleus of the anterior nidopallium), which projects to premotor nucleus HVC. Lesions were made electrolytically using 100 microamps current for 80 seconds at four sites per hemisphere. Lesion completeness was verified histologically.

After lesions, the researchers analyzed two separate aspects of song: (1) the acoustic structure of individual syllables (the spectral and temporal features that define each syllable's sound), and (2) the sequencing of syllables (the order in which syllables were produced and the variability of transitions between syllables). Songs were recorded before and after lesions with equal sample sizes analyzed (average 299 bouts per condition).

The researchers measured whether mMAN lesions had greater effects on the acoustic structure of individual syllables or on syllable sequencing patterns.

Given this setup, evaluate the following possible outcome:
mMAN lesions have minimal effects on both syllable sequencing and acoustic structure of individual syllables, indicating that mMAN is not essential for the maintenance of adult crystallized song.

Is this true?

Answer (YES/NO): NO